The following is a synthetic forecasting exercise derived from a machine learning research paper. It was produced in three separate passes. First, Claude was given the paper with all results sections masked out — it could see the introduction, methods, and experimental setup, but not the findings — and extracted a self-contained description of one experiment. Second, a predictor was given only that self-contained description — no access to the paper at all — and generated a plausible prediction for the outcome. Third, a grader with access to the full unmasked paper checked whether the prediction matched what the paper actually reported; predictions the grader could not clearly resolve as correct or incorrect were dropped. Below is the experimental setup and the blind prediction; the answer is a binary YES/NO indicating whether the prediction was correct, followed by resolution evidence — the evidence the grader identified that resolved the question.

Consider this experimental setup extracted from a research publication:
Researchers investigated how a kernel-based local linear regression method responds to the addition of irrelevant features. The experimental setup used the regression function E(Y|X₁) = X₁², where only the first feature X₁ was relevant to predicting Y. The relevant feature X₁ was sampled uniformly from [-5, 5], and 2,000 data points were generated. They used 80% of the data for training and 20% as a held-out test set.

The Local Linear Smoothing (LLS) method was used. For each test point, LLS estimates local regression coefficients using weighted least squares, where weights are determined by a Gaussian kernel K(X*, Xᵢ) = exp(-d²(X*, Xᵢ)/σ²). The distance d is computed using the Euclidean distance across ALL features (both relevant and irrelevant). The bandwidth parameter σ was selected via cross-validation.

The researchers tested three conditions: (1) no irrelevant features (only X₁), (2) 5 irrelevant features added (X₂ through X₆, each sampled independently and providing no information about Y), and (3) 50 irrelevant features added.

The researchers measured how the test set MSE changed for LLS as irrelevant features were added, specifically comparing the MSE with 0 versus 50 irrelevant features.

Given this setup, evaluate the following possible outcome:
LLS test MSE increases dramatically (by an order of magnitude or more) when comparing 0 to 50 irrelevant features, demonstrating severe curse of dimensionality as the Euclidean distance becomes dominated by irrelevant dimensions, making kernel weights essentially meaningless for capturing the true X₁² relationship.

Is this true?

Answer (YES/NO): YES